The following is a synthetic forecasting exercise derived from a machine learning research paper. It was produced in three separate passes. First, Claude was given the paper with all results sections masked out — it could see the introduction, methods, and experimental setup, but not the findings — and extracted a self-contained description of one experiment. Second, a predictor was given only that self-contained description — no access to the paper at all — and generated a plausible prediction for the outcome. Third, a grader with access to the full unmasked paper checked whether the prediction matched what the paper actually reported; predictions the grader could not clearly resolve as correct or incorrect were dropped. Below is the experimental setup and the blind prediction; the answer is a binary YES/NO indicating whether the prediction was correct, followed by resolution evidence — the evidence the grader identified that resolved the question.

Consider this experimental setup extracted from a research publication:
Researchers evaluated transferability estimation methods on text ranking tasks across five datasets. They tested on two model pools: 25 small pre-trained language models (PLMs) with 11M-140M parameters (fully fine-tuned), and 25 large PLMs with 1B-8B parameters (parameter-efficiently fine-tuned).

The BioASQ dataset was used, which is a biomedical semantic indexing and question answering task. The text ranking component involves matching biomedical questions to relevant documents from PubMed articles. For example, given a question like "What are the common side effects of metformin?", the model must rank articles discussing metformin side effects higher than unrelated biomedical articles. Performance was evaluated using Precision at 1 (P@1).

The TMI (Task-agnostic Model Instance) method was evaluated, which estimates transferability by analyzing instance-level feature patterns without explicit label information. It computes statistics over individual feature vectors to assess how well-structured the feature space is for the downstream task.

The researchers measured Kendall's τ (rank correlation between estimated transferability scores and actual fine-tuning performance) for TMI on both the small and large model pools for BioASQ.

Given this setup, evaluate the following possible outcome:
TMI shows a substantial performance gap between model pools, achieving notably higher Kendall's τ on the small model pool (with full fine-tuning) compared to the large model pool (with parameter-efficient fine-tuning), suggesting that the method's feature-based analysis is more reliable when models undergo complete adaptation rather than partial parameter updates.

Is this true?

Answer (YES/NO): NO